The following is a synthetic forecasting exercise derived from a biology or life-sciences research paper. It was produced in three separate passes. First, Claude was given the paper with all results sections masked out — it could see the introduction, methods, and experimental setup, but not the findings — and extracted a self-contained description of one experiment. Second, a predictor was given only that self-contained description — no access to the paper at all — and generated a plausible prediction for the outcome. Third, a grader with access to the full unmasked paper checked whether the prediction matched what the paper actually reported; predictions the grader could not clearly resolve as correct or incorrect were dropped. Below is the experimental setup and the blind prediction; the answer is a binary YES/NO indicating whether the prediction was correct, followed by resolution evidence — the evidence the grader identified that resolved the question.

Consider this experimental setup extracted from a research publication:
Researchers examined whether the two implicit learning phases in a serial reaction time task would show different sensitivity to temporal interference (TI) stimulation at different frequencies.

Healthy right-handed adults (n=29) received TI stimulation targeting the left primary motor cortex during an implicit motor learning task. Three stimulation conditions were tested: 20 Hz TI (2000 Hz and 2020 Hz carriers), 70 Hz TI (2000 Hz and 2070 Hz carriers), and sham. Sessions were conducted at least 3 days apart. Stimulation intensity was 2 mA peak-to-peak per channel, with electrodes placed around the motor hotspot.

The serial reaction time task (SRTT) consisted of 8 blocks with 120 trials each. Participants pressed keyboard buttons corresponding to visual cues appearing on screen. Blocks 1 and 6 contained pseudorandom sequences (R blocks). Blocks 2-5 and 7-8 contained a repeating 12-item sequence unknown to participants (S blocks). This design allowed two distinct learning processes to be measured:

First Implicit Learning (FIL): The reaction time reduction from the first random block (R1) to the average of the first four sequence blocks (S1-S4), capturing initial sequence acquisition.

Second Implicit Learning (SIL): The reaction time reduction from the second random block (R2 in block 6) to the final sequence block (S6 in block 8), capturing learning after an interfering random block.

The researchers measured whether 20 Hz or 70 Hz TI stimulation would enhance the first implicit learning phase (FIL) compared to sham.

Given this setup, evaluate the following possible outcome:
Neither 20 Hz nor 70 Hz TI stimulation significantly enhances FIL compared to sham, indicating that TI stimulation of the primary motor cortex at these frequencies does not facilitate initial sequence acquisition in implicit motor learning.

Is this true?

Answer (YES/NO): NO